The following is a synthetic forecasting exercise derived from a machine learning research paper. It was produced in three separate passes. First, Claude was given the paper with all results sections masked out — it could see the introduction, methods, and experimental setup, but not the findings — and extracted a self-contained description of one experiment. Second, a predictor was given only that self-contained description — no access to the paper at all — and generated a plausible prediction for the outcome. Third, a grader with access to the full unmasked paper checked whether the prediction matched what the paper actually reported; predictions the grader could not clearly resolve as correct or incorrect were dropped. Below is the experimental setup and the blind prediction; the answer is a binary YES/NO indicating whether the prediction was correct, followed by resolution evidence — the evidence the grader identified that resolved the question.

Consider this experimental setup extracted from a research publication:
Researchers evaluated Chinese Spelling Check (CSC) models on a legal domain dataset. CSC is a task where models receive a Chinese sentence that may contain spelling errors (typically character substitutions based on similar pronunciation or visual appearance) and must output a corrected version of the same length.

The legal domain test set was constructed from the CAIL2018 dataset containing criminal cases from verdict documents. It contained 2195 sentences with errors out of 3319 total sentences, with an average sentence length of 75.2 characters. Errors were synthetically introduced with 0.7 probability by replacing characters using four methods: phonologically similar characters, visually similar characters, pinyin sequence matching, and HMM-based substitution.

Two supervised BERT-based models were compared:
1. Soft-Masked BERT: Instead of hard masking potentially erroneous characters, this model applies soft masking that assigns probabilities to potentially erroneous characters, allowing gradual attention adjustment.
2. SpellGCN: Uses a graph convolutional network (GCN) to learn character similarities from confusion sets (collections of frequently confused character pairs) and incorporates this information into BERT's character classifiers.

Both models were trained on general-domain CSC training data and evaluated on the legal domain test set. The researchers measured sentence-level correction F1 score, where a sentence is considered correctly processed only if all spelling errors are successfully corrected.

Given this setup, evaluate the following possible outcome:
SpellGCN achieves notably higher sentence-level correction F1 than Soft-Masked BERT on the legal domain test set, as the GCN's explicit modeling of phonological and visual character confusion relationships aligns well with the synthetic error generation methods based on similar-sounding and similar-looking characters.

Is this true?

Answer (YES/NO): NO